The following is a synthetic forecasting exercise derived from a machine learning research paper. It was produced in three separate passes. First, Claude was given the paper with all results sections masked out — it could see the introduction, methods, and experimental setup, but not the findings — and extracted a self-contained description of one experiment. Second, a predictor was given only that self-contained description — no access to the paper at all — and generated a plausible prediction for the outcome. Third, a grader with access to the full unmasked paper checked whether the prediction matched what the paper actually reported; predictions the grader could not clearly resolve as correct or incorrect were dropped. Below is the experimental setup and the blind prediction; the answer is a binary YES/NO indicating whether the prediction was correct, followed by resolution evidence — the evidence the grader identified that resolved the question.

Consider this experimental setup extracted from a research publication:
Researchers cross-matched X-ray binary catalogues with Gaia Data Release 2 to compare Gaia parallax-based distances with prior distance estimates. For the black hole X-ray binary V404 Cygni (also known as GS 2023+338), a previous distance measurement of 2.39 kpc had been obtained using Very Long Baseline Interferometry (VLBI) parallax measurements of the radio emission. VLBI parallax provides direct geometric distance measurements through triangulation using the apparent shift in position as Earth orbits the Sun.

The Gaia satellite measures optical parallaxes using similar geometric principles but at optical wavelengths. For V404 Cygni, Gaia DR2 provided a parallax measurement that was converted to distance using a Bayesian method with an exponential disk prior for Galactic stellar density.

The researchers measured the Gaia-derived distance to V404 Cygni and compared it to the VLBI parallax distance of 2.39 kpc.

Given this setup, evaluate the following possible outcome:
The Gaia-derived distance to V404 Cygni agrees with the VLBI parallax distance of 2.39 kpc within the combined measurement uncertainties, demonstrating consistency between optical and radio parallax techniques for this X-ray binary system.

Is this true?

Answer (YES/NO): YES